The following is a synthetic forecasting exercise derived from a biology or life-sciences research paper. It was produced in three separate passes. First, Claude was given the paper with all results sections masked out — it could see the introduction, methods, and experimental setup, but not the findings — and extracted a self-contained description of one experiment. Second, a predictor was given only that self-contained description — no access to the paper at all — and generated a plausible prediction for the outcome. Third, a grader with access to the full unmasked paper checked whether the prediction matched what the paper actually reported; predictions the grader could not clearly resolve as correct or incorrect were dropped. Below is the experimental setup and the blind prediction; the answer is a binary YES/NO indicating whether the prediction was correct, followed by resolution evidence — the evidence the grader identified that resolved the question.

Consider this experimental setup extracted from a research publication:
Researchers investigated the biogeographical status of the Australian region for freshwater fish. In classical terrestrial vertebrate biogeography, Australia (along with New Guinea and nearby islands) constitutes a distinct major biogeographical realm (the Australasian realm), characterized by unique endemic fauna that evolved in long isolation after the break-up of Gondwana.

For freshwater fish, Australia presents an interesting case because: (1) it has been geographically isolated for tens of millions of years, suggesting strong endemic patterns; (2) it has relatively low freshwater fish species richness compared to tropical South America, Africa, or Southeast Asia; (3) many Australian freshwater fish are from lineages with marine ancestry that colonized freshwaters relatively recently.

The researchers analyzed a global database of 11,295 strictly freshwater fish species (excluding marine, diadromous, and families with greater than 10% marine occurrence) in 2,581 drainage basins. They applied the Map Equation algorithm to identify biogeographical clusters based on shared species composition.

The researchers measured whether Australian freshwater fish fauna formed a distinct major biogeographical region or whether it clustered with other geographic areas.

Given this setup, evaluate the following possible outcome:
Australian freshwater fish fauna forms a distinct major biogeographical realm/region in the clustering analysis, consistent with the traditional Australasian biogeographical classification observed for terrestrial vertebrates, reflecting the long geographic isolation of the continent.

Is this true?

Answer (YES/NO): YES